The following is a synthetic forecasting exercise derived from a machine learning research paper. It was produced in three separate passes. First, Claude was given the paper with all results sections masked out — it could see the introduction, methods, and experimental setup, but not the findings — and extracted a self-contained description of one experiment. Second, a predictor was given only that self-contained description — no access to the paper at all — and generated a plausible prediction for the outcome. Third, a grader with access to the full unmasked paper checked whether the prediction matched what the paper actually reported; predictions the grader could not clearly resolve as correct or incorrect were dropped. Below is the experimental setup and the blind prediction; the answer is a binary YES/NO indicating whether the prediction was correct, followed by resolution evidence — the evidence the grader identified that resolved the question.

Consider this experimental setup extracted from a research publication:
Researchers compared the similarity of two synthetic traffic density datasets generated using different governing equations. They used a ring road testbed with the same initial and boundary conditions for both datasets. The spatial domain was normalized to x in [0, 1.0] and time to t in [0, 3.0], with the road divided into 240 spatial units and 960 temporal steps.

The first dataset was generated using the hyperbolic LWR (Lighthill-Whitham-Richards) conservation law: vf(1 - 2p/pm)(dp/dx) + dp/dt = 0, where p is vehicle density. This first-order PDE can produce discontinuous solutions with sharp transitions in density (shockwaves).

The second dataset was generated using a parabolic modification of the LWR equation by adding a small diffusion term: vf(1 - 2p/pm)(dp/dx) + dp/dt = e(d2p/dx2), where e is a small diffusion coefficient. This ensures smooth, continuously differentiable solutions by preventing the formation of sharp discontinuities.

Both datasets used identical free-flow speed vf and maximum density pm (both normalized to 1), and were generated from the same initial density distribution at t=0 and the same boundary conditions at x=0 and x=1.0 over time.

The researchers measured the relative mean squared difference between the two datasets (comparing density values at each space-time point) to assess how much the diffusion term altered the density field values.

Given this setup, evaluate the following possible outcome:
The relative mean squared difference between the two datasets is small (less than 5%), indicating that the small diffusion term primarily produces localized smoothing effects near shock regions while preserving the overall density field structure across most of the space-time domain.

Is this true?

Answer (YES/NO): YES